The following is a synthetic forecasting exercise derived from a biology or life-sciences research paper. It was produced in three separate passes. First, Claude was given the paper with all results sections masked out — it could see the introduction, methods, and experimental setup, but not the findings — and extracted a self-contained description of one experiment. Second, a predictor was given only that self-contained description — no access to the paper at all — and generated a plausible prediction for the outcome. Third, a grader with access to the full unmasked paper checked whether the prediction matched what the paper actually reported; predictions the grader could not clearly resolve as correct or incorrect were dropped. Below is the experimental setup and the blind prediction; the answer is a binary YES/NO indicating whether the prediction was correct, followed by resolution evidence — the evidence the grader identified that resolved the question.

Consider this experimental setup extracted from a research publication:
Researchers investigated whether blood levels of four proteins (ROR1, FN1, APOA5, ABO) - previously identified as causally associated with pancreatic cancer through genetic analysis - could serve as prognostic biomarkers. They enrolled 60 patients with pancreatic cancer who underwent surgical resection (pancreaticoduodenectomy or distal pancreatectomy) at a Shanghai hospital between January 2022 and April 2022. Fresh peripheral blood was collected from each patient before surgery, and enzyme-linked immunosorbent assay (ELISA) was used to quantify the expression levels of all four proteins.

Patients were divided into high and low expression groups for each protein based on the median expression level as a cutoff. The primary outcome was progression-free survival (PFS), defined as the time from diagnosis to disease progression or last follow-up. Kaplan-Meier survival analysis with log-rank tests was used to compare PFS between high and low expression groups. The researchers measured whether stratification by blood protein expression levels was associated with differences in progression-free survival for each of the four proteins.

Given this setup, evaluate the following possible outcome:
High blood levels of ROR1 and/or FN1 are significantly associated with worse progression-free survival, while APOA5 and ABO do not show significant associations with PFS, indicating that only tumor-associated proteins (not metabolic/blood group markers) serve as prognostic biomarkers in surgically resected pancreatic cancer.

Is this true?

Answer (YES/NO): NO